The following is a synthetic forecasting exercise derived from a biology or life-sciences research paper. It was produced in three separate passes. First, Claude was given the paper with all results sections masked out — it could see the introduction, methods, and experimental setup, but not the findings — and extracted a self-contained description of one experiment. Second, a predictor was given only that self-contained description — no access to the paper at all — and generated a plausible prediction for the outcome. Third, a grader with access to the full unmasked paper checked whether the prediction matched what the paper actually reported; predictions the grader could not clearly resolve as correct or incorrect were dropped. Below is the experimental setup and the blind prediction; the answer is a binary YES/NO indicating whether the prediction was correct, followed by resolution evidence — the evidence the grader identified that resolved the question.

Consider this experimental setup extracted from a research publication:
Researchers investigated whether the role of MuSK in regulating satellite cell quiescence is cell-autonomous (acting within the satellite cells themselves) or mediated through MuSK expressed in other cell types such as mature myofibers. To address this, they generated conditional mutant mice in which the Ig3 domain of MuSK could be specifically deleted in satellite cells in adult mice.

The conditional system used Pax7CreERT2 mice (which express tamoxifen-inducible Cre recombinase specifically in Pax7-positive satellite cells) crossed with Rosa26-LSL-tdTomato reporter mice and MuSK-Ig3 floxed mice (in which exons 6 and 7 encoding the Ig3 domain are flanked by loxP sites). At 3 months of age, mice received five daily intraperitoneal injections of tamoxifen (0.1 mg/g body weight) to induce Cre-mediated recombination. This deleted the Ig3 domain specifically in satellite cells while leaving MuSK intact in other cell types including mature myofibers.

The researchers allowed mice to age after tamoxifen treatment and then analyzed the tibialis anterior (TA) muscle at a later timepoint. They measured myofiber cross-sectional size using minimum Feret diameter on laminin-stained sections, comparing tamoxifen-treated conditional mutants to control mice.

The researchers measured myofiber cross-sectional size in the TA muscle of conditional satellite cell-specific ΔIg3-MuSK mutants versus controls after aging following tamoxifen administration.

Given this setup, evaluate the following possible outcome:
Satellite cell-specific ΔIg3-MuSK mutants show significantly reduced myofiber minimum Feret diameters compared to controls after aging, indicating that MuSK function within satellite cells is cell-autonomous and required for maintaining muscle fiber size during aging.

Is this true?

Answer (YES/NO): NO